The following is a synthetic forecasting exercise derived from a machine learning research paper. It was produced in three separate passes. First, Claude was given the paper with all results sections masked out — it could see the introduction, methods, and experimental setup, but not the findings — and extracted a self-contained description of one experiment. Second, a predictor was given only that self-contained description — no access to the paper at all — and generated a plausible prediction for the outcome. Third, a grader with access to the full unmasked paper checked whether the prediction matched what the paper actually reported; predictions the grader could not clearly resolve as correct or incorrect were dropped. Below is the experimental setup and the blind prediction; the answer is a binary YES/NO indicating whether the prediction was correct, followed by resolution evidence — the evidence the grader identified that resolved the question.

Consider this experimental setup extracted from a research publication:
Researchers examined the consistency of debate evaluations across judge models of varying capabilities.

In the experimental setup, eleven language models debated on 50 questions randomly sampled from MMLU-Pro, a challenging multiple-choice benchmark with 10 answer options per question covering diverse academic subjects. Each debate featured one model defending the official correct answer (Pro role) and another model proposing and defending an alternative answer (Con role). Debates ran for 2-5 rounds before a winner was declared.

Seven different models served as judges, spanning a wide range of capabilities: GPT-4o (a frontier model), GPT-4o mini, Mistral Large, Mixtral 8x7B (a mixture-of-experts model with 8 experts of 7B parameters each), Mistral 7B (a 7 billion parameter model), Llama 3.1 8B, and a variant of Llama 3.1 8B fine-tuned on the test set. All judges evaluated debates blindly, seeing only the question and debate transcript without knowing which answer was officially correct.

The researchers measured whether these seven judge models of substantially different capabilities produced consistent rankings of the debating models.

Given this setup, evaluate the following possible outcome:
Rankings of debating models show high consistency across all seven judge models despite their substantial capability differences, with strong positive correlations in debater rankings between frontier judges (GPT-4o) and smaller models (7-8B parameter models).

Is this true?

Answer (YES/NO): NO